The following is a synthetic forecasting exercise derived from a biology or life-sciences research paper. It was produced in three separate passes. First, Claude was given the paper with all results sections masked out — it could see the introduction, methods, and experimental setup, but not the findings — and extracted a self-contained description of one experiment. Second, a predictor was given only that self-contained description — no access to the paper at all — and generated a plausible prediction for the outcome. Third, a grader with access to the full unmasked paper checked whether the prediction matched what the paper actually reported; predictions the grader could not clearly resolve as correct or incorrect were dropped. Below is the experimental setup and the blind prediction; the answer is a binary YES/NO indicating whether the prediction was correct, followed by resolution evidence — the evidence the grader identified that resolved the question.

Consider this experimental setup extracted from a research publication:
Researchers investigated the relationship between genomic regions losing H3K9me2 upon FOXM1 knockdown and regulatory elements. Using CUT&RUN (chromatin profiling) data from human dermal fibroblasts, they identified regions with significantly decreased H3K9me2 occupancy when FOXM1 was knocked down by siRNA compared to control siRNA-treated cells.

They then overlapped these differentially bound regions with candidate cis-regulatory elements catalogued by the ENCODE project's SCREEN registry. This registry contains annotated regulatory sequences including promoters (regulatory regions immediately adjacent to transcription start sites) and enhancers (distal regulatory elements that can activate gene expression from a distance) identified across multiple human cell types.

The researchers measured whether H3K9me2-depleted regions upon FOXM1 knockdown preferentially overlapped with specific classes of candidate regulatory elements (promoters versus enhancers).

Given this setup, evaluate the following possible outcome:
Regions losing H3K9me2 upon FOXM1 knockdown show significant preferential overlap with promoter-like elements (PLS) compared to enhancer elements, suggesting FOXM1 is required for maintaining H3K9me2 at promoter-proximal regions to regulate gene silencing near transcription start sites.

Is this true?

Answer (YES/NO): NO